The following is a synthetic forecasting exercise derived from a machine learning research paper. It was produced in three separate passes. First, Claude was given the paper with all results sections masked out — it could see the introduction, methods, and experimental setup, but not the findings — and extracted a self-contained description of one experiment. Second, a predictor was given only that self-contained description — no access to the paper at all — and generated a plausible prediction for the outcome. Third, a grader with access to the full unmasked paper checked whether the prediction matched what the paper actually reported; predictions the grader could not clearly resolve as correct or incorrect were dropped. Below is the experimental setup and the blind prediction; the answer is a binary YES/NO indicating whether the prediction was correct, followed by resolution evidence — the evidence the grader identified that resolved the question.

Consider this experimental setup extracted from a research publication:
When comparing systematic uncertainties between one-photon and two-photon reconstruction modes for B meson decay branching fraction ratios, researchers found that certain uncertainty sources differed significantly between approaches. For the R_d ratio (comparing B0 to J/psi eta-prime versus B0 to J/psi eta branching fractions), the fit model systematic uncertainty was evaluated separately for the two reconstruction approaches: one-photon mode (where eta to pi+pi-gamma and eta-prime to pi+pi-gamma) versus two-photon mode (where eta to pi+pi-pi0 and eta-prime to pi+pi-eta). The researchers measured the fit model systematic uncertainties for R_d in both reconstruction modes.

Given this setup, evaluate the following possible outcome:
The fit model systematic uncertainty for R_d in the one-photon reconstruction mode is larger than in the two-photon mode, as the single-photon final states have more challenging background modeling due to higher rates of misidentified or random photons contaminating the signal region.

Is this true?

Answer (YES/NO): YES